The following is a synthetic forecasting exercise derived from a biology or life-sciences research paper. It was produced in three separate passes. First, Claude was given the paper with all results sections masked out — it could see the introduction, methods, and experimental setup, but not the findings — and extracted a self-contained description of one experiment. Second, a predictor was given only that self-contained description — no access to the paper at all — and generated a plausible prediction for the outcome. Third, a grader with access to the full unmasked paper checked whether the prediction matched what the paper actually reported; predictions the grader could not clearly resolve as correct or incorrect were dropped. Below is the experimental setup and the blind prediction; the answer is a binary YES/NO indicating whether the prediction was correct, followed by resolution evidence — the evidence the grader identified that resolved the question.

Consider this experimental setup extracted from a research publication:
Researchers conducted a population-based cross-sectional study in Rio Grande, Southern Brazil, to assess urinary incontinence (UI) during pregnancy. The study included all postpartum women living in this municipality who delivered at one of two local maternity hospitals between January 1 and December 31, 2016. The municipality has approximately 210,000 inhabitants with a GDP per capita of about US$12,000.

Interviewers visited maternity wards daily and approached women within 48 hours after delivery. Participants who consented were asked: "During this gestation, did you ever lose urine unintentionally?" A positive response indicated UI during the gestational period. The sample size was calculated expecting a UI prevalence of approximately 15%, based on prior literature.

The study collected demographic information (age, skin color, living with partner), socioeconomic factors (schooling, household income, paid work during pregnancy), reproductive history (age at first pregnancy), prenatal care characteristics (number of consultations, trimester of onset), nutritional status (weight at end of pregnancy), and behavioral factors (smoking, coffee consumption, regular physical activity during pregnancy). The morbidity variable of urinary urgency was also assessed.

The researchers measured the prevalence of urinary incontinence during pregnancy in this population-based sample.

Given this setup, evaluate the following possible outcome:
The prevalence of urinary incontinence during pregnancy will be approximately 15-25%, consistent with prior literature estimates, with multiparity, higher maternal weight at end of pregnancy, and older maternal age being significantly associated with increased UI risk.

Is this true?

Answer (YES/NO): NO